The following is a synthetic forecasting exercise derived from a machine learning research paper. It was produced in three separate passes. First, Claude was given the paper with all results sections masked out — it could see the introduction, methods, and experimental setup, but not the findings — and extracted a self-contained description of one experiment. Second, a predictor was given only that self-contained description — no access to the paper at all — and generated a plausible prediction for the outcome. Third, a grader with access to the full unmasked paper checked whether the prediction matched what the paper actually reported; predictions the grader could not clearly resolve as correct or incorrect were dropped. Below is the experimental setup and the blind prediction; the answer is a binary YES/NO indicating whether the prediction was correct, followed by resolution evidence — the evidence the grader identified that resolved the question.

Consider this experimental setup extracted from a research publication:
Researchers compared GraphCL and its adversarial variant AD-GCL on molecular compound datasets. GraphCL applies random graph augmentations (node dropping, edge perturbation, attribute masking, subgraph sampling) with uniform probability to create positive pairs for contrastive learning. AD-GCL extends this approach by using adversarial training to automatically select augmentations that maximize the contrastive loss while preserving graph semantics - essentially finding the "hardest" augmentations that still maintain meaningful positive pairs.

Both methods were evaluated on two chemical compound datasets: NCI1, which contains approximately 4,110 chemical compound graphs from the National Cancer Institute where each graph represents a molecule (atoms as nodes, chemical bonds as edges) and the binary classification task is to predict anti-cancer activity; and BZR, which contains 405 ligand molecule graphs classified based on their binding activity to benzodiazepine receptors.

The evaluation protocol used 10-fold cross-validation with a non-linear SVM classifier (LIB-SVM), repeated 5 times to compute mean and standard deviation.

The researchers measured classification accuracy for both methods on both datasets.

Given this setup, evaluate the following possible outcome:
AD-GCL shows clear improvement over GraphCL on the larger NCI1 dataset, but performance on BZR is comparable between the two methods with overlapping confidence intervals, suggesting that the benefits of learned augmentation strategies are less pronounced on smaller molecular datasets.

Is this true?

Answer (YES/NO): NO